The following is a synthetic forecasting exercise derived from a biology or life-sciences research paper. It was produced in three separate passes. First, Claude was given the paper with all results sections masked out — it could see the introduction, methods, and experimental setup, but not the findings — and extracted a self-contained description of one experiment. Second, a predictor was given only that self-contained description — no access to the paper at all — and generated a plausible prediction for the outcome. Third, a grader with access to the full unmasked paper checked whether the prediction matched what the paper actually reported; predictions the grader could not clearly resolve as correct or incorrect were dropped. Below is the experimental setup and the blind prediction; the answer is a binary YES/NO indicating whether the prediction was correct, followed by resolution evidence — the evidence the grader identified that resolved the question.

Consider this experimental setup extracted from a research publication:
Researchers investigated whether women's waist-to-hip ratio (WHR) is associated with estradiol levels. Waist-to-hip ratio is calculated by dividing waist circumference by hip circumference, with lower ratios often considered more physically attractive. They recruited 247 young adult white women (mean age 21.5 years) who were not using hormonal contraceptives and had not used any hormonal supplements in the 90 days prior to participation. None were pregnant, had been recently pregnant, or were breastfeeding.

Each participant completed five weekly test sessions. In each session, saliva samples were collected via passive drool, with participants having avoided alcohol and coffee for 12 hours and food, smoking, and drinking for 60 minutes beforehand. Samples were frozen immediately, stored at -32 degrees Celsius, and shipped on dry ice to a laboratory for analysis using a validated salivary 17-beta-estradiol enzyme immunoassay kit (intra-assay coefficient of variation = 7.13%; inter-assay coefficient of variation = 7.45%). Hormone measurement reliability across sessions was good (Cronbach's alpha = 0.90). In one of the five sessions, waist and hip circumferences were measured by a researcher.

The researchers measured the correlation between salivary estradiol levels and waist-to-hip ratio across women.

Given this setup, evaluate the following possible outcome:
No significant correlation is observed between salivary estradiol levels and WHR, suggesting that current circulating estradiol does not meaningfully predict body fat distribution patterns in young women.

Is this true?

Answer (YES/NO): NO